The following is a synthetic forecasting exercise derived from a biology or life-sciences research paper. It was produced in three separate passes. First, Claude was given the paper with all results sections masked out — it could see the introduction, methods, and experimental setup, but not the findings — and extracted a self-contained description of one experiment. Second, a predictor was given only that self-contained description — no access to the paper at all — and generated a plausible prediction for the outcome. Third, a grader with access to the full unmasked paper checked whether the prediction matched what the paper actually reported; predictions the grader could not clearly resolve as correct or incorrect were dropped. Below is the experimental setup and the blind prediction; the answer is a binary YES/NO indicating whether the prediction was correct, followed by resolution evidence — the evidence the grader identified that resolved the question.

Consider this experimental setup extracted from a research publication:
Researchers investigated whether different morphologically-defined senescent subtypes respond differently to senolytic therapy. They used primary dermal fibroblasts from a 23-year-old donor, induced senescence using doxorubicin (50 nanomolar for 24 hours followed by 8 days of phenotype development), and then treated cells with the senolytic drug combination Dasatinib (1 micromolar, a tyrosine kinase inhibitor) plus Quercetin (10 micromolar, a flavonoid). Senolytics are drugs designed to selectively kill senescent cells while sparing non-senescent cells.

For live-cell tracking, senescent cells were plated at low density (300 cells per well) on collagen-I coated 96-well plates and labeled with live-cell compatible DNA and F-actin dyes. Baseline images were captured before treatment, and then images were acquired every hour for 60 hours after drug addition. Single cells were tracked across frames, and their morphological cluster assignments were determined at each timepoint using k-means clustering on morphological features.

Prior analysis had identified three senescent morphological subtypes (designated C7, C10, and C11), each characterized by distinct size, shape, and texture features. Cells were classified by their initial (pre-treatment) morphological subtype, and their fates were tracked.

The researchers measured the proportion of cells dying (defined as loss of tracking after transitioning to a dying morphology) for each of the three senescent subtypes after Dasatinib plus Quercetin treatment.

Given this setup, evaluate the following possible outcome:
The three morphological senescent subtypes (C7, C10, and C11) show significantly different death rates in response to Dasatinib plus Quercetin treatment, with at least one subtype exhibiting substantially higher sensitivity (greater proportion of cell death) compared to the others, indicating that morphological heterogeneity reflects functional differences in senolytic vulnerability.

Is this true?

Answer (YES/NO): YES